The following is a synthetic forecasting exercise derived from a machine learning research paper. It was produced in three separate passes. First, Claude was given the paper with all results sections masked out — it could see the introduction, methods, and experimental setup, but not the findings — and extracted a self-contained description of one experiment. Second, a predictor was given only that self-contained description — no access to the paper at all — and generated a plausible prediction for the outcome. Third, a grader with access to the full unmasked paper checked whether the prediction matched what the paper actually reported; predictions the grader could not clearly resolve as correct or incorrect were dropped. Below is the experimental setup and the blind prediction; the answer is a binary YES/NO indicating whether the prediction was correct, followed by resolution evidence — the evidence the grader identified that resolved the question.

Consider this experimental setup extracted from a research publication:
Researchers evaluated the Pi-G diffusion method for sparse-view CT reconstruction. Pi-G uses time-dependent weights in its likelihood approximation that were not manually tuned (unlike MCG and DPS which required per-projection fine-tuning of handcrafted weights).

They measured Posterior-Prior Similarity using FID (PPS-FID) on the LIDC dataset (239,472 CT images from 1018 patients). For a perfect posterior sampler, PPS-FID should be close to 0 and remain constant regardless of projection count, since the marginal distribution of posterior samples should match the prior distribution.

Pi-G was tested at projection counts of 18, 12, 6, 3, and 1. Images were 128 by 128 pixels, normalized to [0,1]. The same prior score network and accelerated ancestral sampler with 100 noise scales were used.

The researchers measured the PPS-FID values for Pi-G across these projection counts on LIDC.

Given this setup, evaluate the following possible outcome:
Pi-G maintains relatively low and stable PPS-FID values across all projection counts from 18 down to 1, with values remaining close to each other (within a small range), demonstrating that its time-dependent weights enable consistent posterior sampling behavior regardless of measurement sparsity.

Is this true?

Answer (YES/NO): NO